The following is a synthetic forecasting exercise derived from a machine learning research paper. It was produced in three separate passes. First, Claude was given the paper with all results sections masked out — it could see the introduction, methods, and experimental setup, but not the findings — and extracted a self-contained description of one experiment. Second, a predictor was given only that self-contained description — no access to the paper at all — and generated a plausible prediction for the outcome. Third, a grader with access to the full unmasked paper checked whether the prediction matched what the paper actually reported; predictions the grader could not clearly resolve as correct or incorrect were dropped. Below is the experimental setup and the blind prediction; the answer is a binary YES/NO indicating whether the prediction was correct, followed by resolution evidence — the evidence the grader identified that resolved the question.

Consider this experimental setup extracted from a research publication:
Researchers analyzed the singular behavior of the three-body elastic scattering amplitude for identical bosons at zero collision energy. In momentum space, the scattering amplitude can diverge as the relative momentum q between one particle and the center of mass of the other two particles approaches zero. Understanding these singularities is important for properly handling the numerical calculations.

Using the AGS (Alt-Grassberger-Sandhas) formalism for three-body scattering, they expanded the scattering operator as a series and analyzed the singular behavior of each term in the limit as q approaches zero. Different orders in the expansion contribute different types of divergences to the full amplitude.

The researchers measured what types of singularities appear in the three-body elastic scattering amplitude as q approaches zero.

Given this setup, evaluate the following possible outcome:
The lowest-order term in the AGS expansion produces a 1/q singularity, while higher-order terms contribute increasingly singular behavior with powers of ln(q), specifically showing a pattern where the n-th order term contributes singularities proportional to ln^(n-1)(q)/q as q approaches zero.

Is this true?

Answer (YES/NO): NO